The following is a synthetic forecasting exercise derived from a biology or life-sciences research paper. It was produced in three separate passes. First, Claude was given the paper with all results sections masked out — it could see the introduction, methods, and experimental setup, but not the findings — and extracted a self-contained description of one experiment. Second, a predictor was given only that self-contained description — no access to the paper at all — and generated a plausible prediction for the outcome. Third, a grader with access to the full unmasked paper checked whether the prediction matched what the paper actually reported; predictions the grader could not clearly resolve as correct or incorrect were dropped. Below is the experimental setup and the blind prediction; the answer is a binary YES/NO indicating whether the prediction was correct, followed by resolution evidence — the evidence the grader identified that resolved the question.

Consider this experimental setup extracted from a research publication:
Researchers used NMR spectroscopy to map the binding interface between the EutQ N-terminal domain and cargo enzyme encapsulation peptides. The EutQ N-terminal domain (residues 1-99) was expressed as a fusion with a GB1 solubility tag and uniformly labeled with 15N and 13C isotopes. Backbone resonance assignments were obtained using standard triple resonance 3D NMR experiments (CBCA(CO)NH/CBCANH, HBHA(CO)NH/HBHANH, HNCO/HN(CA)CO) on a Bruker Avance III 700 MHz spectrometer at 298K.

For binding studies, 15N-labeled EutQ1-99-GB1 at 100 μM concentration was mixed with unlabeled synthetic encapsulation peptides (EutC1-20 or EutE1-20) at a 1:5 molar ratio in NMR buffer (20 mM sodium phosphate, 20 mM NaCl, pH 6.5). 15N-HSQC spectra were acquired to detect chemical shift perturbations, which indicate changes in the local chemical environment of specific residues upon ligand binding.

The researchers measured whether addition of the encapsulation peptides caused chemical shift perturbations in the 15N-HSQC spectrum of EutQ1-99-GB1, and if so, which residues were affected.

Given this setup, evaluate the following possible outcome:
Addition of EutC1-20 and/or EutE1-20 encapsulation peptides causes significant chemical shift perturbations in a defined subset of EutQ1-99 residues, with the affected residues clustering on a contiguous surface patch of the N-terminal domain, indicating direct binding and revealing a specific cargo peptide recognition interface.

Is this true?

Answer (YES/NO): YES